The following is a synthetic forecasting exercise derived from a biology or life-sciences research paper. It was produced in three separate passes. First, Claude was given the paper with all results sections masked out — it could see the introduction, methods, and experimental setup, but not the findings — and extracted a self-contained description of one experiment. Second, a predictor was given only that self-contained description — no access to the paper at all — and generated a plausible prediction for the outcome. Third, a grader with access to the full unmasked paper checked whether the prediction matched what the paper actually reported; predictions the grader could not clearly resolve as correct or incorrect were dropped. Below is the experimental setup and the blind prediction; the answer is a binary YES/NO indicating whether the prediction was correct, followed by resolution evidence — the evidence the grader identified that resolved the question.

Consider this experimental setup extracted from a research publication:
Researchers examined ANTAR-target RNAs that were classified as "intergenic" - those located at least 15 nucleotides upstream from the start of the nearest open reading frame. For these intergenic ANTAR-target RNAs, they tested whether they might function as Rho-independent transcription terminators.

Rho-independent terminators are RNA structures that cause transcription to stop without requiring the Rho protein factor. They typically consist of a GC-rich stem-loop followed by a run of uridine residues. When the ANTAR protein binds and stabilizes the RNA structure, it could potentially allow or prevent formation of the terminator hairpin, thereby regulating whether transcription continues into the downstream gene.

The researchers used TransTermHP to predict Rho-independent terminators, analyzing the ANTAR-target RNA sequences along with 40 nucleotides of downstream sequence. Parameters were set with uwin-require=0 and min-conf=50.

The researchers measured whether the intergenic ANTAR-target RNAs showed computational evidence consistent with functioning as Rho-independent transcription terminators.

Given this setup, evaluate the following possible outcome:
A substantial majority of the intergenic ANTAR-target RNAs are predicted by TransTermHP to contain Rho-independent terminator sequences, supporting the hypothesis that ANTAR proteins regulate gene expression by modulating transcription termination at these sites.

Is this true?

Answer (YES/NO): NO